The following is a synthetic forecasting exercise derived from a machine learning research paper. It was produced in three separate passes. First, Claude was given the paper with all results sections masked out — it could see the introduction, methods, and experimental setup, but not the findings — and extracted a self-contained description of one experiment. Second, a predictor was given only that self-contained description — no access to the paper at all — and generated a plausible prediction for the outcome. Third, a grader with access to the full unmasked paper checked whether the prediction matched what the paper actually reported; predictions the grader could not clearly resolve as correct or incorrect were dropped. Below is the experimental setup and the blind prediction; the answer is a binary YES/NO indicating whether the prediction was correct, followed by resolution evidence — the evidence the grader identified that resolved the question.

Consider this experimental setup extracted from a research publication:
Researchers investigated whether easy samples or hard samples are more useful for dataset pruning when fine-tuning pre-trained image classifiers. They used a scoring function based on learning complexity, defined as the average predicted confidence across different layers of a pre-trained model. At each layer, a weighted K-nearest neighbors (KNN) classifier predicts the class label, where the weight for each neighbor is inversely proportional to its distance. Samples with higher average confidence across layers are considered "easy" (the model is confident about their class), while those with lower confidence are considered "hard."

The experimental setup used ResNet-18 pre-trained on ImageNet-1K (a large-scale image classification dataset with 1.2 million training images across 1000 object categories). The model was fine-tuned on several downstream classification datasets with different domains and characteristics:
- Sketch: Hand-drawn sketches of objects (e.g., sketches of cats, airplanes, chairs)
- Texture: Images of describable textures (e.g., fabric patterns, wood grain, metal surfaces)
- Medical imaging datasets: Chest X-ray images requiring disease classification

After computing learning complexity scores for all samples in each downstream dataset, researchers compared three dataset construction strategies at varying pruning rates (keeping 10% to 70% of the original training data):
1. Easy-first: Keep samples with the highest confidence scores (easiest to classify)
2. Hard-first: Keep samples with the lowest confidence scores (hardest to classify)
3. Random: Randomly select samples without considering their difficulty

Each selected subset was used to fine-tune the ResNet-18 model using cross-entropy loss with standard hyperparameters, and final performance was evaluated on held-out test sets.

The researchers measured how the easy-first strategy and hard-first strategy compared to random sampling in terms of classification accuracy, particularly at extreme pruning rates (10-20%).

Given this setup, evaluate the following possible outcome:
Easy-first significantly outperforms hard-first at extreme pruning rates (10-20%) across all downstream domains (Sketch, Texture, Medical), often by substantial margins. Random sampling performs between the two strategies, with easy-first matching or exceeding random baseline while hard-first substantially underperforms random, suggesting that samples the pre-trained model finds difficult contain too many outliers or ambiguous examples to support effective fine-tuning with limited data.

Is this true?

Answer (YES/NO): NO